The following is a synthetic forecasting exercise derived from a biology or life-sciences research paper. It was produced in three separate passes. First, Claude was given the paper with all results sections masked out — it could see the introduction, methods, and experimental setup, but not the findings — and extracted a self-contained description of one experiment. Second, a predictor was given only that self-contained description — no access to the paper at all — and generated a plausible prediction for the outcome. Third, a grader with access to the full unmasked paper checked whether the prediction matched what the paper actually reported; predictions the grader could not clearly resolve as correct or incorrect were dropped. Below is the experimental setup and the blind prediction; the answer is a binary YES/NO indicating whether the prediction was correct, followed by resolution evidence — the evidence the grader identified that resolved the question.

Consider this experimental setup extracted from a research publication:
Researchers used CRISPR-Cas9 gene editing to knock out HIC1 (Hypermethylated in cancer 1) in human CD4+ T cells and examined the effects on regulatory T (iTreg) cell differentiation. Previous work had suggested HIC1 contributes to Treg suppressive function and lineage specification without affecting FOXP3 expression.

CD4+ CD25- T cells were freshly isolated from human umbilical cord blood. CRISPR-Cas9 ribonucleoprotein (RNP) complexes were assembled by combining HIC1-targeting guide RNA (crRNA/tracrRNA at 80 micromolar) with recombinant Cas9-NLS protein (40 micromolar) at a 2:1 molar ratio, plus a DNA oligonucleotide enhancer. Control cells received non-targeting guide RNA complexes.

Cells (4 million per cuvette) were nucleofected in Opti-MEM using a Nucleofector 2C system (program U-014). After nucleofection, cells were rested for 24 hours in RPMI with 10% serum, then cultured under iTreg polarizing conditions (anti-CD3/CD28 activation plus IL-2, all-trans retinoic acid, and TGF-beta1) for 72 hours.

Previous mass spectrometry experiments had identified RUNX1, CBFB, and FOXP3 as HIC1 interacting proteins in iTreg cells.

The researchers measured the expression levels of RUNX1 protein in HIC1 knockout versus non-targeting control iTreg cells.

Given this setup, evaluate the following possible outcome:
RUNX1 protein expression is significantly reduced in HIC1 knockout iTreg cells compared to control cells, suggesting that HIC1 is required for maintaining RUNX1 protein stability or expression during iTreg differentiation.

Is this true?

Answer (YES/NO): YES